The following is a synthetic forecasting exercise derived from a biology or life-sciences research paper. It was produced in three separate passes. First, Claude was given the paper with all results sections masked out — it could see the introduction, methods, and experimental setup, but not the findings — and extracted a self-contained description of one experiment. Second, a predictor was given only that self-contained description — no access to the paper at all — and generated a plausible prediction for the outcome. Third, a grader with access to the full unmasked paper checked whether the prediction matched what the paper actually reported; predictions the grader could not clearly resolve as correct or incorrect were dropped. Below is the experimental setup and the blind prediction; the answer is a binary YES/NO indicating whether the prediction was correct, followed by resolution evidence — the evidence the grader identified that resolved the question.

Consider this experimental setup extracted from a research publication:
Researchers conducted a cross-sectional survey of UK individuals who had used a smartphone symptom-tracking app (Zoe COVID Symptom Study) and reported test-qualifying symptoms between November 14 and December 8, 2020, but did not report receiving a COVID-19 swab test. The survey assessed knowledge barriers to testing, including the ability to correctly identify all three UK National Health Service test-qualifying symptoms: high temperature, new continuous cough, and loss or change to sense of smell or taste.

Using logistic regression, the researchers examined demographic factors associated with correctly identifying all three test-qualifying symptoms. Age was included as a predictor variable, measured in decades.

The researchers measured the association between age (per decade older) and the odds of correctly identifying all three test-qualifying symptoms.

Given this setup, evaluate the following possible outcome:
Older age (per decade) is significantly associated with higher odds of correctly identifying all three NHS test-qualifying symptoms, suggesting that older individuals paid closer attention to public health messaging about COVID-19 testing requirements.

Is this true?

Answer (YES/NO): NO